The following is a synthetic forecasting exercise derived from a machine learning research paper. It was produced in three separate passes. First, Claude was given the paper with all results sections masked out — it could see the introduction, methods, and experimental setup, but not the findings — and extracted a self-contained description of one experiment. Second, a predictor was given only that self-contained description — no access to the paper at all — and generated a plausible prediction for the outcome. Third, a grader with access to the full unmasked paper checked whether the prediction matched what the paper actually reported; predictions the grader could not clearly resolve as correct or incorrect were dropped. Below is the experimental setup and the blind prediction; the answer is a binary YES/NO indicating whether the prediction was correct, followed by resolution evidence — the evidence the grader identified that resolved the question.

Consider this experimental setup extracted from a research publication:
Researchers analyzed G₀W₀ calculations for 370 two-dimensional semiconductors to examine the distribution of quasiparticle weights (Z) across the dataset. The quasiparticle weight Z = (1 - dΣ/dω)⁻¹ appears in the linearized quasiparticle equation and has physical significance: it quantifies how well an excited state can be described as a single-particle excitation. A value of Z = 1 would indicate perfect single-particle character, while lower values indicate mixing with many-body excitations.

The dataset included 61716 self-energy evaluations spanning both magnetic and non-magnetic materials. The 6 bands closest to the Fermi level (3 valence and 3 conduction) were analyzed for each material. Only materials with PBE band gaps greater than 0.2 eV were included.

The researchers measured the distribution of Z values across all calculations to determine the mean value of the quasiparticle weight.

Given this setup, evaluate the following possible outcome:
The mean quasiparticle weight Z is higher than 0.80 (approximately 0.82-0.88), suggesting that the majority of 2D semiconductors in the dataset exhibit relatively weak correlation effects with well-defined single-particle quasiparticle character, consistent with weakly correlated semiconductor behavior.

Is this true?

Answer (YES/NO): NO